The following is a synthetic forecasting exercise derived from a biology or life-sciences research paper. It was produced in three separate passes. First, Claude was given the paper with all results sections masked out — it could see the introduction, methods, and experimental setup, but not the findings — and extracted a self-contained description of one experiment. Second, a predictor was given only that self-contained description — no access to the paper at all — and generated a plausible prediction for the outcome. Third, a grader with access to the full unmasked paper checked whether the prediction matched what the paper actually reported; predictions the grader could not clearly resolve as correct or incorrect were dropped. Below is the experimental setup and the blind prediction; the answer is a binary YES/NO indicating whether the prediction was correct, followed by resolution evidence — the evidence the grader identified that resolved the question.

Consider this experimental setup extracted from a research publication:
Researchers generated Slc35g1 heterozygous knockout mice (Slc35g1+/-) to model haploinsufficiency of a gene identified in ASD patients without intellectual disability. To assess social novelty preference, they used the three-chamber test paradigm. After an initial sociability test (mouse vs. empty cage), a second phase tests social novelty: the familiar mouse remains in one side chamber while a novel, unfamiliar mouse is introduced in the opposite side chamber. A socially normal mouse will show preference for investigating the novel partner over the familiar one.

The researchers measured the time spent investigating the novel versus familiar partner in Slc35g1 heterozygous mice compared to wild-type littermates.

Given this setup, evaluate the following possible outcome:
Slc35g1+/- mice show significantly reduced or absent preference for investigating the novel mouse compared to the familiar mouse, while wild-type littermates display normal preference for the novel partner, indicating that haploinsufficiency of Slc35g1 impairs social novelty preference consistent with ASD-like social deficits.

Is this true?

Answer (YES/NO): YES